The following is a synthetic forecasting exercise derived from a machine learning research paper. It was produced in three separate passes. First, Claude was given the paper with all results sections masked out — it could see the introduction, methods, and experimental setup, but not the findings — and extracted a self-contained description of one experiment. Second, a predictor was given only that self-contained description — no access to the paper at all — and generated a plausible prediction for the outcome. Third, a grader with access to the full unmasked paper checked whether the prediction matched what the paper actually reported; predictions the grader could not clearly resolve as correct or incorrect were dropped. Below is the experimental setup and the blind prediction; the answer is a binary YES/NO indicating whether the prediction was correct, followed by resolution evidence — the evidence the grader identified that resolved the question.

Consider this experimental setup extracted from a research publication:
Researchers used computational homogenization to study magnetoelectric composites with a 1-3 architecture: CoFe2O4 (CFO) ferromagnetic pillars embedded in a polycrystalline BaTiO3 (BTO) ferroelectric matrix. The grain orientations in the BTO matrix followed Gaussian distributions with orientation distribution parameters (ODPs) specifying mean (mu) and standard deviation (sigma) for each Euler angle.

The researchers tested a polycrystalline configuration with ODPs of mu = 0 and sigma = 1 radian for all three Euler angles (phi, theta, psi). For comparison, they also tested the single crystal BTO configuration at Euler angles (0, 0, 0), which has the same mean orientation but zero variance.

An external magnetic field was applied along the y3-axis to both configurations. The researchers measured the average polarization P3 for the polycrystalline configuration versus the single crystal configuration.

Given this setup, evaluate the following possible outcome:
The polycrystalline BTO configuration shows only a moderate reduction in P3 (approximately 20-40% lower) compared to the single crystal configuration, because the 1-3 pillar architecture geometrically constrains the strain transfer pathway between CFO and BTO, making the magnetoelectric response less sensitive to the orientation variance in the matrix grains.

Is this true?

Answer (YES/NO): NO